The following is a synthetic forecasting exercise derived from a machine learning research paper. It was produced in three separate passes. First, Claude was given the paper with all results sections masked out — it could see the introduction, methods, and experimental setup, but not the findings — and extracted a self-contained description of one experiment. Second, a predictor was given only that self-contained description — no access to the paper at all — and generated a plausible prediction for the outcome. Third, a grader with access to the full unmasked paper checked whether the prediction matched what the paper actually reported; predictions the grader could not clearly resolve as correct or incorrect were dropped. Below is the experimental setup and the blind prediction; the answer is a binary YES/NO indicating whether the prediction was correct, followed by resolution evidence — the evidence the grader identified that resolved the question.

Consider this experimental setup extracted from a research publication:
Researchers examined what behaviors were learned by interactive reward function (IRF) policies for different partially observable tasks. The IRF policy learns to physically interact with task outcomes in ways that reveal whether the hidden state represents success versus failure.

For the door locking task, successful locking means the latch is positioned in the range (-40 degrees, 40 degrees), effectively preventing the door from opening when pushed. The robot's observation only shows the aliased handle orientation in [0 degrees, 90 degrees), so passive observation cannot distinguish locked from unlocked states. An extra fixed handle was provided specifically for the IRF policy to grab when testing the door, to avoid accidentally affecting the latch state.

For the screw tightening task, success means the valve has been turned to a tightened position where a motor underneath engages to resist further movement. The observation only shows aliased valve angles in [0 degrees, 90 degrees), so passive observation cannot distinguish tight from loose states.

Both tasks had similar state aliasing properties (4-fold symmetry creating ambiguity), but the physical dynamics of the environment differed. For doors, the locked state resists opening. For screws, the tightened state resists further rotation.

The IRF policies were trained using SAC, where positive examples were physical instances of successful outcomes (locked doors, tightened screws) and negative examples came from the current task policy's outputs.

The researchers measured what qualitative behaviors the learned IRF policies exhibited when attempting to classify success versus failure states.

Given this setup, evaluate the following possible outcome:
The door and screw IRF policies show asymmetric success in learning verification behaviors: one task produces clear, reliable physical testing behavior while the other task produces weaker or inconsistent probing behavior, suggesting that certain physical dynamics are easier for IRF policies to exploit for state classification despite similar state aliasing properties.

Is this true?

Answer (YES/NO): NO